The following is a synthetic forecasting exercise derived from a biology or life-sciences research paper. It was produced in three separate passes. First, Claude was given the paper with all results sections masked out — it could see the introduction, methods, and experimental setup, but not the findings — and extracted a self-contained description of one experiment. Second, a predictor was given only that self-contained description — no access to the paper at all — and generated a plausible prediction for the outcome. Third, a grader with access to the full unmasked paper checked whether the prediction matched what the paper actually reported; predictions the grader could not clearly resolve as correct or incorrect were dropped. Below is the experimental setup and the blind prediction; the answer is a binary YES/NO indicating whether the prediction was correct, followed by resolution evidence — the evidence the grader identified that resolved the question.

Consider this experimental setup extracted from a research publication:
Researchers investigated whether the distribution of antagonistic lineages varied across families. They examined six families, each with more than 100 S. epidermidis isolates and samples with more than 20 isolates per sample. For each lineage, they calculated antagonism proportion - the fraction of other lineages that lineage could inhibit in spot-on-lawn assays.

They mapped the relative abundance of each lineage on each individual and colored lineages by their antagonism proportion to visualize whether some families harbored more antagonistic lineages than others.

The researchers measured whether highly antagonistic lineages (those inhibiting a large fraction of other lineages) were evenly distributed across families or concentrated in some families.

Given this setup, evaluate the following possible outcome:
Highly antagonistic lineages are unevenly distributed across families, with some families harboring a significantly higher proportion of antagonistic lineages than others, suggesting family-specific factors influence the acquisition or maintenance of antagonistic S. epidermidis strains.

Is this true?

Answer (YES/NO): NO